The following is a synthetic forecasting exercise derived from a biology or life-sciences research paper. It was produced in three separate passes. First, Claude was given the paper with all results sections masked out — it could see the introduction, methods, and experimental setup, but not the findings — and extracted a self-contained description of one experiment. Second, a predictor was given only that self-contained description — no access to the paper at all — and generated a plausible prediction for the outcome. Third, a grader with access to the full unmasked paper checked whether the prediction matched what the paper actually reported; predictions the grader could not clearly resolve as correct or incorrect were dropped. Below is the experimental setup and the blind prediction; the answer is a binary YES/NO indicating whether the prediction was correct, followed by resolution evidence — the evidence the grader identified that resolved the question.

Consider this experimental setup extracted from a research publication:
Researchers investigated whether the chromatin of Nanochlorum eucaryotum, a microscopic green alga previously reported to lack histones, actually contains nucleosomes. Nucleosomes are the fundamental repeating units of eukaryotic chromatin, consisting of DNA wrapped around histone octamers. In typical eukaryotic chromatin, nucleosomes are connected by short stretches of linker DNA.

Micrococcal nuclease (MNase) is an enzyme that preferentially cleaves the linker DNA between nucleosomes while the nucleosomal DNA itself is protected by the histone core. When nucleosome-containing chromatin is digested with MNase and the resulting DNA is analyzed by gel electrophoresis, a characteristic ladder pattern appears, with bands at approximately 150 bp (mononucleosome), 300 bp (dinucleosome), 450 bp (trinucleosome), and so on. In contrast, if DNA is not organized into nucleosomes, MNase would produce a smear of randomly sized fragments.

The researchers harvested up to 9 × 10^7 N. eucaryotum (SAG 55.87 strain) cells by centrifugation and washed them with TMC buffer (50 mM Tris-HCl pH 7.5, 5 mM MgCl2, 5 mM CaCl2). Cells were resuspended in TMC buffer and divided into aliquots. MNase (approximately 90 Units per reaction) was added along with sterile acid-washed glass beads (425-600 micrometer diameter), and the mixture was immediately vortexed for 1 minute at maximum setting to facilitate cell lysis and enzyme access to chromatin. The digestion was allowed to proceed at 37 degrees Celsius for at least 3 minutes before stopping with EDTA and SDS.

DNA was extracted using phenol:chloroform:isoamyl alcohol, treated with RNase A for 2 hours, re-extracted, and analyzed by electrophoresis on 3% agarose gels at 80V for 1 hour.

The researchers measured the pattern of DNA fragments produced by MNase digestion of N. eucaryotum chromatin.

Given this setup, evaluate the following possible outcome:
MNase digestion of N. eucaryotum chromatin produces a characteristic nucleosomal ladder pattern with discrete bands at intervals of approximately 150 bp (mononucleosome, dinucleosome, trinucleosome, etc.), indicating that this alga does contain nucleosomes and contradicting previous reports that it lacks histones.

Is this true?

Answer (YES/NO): YES